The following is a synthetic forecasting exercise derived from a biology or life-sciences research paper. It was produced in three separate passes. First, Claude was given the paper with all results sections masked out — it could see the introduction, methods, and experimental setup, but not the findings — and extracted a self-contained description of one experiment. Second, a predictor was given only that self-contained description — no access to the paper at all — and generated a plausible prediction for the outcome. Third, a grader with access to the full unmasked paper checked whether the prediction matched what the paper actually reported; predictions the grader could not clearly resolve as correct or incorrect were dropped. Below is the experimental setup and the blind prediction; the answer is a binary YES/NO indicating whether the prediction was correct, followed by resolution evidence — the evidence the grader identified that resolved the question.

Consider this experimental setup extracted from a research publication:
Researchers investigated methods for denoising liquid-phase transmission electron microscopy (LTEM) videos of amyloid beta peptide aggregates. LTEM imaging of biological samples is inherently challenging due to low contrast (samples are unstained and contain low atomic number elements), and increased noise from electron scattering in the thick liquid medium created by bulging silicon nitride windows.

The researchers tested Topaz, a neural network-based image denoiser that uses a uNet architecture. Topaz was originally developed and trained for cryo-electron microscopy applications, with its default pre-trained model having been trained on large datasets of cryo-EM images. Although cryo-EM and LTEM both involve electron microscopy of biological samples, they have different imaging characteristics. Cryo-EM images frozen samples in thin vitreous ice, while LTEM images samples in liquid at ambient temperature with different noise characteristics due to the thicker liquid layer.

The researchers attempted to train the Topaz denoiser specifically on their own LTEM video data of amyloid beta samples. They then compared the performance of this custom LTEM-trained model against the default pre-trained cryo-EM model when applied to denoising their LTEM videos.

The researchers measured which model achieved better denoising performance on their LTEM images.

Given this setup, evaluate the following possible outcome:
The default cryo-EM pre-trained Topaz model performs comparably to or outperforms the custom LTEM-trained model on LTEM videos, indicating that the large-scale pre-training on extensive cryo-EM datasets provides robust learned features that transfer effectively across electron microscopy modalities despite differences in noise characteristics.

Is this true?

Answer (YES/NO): YES